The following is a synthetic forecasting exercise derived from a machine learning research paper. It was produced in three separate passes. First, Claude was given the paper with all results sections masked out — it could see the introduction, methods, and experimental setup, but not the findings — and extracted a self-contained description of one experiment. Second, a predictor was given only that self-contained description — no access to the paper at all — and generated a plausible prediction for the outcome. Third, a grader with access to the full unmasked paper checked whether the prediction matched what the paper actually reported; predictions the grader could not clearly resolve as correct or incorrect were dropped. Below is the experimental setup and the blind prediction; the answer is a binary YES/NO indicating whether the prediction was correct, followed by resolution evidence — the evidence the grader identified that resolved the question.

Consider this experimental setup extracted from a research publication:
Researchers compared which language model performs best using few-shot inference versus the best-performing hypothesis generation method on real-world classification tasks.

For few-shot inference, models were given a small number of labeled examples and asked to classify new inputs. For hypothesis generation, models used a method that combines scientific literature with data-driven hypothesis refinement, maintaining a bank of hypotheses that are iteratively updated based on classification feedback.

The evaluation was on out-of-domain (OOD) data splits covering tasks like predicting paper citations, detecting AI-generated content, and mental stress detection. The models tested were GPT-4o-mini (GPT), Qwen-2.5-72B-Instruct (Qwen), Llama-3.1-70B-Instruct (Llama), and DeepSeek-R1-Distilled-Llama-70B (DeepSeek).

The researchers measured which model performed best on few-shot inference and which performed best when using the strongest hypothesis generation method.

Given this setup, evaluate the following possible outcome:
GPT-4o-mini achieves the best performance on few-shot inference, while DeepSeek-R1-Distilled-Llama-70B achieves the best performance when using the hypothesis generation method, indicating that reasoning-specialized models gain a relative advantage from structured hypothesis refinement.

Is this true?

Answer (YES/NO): NO